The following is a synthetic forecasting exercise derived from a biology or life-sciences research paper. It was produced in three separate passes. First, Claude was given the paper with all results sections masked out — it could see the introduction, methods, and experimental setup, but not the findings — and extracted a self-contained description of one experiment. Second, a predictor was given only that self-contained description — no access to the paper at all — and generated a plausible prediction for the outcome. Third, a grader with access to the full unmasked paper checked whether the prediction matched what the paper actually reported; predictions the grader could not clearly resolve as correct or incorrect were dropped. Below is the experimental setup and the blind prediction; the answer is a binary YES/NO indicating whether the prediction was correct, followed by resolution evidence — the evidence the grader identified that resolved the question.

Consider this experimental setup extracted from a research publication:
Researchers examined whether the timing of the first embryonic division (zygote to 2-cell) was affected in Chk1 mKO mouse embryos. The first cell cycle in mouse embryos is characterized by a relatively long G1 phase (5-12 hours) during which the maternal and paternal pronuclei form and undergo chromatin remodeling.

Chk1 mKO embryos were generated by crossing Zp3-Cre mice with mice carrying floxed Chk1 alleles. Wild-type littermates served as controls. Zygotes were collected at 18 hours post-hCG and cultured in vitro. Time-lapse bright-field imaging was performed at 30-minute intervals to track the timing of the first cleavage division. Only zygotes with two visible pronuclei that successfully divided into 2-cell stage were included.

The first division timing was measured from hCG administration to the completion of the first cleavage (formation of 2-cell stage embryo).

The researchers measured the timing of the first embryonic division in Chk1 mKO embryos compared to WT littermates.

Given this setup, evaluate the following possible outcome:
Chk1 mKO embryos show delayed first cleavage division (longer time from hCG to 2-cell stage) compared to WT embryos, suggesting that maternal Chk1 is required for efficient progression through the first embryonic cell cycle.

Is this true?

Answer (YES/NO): NO